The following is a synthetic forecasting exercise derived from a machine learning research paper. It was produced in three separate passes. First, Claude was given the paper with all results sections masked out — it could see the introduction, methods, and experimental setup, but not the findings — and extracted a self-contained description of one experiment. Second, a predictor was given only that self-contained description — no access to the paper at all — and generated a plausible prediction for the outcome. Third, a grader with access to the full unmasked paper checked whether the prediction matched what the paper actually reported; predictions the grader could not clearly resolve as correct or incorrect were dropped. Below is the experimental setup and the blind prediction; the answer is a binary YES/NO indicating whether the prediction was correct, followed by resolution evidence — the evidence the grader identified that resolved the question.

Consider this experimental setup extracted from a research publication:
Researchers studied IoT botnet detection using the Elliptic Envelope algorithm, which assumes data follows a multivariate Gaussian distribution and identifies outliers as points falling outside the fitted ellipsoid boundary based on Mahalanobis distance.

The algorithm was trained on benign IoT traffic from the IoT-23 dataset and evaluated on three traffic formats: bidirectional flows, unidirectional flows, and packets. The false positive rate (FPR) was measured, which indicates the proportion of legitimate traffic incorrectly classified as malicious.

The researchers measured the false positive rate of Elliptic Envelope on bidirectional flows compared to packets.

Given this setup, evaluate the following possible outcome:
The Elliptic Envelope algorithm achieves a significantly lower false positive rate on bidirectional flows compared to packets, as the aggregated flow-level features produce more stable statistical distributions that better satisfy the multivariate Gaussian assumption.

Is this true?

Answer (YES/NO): NO